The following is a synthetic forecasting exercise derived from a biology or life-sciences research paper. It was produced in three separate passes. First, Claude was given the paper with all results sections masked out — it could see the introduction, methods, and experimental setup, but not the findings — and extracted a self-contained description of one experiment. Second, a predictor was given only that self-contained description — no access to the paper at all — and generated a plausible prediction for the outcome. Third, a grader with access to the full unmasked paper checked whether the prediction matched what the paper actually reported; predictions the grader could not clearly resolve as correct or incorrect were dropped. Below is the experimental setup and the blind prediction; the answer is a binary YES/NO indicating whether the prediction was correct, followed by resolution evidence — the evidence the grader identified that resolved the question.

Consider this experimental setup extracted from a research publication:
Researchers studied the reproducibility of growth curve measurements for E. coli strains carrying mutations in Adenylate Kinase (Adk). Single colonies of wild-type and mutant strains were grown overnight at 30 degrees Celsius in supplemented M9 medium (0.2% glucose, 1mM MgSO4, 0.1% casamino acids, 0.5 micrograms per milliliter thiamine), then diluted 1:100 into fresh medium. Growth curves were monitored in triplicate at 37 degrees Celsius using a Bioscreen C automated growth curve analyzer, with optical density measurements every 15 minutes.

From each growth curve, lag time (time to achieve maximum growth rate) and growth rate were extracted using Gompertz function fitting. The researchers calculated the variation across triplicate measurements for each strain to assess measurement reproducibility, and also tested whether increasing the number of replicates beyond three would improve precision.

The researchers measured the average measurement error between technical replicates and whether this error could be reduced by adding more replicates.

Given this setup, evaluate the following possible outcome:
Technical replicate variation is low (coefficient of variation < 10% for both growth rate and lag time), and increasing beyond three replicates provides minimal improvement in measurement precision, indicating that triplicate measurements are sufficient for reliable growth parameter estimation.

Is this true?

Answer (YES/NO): YES